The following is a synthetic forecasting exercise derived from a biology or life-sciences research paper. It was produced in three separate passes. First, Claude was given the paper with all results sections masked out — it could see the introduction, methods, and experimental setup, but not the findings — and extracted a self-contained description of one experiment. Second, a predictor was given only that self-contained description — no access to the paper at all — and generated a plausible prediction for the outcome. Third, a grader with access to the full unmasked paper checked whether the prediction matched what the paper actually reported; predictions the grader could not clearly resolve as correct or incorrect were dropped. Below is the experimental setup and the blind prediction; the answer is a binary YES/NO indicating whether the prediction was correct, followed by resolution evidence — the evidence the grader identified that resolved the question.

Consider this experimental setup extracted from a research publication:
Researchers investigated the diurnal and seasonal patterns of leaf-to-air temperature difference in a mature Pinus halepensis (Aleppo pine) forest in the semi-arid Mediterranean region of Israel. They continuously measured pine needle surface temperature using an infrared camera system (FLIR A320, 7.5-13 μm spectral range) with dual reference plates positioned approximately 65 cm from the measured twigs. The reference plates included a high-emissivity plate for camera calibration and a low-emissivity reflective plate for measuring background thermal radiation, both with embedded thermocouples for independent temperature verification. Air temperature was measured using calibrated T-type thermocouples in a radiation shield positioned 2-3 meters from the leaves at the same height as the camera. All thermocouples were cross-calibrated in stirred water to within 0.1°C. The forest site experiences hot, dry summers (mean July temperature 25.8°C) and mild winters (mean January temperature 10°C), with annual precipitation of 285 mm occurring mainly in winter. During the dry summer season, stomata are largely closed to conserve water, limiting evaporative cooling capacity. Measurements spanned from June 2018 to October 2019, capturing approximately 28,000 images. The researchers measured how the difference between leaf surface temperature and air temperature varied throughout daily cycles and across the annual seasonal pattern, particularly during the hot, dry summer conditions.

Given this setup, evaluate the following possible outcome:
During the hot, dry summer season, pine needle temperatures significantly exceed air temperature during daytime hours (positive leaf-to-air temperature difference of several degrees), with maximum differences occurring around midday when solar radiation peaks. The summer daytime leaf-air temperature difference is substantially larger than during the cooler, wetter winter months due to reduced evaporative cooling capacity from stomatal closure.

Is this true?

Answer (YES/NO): NO